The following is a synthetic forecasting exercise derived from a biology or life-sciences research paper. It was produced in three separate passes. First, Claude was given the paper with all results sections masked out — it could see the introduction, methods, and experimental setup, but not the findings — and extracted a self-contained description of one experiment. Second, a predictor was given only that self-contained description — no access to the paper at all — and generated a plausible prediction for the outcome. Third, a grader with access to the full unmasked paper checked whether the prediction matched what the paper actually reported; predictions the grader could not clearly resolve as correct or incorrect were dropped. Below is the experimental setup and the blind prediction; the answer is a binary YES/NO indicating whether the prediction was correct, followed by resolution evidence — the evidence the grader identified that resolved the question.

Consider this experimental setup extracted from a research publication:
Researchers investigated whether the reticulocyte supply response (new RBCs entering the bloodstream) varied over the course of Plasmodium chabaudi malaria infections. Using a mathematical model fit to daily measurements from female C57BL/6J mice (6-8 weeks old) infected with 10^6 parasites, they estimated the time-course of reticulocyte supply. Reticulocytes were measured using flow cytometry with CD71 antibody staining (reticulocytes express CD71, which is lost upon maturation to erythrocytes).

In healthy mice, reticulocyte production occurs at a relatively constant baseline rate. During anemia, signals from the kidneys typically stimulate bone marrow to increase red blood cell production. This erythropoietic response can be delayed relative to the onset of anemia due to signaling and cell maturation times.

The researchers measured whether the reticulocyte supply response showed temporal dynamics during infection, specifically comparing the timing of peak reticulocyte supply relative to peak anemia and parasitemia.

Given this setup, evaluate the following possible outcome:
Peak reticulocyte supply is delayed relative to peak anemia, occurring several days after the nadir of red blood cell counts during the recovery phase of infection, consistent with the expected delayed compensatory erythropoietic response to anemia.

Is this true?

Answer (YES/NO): NO